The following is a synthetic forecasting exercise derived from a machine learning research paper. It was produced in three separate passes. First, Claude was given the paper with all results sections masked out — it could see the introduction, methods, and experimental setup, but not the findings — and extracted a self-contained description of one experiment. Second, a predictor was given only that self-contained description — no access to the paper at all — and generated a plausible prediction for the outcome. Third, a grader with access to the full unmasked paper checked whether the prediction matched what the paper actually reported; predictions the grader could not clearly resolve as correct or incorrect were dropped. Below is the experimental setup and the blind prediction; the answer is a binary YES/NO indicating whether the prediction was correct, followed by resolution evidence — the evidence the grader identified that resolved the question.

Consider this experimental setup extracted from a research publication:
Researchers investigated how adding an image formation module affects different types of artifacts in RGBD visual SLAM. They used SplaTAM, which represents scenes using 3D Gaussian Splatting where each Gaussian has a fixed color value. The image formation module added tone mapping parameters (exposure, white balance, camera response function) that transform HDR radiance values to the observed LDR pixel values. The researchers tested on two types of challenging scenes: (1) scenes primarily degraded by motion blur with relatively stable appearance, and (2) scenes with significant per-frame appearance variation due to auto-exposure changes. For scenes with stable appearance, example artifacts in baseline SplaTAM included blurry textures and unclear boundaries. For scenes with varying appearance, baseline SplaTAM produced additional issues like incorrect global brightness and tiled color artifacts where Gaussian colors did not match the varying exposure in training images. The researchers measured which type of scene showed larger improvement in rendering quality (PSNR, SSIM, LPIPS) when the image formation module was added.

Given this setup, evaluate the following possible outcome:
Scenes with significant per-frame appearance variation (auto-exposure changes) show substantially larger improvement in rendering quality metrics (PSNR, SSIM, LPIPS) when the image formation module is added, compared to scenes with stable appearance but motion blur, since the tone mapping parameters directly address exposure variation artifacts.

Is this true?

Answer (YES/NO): YES